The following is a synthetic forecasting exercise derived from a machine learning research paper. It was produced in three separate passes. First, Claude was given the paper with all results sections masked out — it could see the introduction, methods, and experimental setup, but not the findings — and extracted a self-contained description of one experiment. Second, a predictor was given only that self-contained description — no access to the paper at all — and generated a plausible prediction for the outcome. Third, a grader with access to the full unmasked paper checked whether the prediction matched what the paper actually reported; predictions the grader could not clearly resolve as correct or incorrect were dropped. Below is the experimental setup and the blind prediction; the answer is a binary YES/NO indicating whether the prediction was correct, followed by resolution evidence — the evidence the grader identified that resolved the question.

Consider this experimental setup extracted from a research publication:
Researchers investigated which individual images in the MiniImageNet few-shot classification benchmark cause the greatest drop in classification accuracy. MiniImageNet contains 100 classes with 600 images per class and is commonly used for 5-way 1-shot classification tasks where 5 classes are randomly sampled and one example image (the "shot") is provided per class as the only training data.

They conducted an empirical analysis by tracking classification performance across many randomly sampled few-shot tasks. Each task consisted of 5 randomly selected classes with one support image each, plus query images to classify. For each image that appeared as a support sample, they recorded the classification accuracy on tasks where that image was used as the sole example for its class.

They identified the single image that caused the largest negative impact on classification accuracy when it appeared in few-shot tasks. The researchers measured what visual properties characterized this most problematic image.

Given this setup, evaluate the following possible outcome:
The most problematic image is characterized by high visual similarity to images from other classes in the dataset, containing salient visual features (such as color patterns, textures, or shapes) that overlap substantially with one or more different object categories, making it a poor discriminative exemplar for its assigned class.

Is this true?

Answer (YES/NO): NO